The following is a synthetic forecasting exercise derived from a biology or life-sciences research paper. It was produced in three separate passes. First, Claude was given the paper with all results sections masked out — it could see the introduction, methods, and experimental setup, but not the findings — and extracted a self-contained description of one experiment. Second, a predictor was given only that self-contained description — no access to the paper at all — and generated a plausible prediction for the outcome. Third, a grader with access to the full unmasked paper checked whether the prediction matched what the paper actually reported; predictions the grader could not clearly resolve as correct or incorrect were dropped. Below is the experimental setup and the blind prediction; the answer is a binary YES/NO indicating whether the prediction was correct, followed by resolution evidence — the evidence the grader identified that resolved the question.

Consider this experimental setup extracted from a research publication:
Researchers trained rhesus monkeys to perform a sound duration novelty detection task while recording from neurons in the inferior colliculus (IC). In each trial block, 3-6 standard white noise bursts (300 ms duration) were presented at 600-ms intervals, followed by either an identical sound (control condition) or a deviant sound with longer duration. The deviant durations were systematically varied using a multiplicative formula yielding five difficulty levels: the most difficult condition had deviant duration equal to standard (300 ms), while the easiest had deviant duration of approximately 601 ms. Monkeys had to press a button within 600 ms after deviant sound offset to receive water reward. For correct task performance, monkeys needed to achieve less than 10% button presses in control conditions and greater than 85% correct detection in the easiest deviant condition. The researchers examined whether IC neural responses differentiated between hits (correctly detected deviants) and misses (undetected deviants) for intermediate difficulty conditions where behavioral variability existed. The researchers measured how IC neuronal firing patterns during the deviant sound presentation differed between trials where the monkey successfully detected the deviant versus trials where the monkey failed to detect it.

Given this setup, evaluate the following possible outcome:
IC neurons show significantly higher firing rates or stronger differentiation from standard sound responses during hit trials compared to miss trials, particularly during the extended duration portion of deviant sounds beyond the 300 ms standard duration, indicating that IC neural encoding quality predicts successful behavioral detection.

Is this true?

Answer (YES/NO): NO